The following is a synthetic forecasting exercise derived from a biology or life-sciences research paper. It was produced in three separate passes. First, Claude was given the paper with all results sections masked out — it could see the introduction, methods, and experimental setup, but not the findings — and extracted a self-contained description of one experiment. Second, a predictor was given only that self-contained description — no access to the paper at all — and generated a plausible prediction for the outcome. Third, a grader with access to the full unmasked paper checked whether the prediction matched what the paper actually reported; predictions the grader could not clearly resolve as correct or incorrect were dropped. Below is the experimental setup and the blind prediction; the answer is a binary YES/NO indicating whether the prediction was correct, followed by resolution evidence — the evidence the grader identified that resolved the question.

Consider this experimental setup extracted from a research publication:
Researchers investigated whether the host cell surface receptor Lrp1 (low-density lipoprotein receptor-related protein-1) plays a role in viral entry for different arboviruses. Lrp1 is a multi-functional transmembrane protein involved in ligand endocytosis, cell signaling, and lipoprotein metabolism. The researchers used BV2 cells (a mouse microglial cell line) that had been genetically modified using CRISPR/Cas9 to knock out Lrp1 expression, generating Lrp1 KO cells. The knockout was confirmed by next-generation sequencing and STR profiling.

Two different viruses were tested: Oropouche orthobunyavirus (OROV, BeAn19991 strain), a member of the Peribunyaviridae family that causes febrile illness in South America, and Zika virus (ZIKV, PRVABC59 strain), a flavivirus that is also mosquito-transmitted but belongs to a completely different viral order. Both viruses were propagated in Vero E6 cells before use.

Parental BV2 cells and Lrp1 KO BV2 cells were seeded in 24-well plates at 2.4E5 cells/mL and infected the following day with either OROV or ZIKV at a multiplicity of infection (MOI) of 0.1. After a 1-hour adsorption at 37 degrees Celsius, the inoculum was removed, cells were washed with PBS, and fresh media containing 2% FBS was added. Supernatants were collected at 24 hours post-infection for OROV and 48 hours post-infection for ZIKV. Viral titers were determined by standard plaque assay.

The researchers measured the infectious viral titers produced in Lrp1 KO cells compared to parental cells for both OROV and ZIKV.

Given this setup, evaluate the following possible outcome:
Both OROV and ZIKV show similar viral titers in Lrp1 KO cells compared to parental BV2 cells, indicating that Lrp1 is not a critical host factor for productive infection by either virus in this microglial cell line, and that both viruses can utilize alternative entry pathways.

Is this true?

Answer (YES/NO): NO